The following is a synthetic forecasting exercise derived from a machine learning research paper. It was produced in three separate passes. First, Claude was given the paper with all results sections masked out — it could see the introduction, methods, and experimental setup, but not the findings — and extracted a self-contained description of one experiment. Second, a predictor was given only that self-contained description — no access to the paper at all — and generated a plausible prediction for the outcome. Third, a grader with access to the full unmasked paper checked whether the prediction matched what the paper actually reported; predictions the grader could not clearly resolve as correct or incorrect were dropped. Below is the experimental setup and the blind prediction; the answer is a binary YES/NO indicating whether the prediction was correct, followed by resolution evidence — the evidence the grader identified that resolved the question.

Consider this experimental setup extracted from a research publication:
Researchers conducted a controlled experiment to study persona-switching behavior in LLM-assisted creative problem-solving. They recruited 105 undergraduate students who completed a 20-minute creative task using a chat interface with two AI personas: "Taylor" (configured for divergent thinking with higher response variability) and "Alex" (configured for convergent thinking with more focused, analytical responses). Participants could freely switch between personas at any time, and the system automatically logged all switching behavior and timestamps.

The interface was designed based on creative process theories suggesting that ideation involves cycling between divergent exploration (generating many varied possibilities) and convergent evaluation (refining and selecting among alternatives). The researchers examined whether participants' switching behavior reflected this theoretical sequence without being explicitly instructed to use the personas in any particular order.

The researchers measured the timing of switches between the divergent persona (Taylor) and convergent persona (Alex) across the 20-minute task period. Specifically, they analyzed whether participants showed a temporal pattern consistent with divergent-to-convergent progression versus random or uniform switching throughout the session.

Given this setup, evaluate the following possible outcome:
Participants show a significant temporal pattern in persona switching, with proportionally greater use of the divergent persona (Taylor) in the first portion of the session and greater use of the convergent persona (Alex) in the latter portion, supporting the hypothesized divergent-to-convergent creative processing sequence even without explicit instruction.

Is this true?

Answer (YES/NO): YES